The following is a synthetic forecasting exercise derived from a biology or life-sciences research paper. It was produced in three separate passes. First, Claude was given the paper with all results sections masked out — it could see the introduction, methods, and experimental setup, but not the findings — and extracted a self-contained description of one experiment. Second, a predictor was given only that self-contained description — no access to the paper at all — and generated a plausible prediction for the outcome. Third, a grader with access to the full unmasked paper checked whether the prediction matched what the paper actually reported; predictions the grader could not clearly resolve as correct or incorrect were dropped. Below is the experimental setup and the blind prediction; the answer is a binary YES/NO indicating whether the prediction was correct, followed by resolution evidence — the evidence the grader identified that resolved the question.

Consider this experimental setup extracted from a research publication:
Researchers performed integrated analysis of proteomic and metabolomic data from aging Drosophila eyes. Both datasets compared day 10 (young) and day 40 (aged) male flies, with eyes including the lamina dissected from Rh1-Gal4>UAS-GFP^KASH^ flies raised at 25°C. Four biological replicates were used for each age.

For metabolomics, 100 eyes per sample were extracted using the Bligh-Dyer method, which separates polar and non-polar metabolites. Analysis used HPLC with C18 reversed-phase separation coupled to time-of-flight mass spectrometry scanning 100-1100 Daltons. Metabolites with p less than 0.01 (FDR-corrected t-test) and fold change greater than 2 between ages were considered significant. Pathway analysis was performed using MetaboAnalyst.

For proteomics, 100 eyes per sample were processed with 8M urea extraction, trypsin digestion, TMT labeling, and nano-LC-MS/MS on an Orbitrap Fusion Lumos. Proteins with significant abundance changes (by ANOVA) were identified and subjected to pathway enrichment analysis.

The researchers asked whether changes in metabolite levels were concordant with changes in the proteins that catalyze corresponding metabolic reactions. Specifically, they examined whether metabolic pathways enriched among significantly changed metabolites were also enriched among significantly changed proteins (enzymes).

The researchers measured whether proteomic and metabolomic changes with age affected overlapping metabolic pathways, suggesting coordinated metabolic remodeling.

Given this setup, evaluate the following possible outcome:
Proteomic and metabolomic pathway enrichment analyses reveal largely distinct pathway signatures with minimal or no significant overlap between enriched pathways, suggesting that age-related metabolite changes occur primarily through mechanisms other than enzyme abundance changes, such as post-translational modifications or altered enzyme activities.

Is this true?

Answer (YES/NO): NO